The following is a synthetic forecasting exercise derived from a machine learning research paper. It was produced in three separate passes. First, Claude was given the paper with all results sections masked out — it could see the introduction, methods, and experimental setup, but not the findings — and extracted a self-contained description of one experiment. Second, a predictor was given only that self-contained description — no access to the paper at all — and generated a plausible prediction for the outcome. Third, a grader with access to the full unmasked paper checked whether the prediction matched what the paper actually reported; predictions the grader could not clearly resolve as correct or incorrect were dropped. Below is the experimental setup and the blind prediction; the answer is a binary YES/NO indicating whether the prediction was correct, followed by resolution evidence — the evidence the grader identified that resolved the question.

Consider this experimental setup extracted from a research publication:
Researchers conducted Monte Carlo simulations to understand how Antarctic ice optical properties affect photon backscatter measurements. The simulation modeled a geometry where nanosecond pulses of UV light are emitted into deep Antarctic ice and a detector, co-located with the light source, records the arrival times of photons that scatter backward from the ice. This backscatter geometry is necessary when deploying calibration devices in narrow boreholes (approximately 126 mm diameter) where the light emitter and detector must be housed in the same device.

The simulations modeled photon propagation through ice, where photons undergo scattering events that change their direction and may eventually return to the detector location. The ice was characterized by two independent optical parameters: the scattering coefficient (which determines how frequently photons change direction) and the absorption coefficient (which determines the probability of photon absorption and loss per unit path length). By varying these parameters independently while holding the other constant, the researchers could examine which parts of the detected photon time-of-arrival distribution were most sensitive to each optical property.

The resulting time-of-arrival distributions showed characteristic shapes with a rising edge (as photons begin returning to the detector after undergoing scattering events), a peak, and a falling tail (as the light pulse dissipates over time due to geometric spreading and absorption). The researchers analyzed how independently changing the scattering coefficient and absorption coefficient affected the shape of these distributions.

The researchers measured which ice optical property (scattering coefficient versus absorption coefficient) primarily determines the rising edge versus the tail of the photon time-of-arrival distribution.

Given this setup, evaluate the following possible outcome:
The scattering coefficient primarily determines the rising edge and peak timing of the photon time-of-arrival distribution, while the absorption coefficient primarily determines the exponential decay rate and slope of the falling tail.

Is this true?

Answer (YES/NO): YES